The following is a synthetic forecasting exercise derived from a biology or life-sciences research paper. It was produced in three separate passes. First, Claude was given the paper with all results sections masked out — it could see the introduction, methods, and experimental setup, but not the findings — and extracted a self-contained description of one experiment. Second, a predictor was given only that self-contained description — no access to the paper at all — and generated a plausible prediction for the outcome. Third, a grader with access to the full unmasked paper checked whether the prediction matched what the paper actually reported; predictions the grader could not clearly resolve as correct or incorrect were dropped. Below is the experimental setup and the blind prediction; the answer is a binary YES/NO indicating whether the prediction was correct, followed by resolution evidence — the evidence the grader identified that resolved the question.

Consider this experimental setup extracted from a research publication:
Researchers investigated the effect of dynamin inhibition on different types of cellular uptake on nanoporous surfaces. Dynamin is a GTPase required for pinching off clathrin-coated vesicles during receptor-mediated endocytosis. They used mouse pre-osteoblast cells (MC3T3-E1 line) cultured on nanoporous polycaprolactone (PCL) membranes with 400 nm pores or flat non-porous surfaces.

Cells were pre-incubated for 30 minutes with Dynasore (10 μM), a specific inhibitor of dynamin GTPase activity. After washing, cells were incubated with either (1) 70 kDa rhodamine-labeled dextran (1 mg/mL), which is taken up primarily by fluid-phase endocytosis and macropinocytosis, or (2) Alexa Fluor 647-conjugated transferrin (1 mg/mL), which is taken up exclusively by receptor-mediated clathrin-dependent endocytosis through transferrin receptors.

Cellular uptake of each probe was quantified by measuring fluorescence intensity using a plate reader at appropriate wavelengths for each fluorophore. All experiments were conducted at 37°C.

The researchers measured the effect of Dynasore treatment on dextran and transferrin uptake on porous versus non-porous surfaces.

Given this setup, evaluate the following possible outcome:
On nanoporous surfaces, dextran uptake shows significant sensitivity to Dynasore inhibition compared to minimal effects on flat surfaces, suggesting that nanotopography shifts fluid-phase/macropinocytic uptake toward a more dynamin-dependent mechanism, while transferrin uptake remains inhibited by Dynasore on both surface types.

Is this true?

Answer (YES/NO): NO